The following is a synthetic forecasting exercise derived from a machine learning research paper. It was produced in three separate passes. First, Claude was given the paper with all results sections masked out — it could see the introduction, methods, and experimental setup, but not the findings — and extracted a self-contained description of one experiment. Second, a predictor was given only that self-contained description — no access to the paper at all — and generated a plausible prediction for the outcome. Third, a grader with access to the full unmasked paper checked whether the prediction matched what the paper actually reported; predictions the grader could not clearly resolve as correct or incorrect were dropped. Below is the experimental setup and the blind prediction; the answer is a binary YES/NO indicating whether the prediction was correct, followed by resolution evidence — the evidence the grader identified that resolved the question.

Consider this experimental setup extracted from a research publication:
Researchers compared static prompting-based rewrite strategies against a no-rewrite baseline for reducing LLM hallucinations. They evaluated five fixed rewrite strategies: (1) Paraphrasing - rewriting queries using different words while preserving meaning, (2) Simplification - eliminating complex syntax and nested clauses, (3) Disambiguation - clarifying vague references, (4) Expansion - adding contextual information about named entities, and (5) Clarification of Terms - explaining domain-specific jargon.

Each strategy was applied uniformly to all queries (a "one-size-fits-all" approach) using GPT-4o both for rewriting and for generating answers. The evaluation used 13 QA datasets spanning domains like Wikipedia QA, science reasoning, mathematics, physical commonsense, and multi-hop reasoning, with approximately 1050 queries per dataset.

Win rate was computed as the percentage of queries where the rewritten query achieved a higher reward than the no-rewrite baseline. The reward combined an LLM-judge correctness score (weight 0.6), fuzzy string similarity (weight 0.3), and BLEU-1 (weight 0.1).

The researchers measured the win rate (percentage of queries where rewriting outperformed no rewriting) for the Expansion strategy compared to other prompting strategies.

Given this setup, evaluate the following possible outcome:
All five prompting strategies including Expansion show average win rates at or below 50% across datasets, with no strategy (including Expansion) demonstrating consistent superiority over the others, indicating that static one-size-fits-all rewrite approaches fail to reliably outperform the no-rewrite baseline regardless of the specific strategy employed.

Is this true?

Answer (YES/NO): NO